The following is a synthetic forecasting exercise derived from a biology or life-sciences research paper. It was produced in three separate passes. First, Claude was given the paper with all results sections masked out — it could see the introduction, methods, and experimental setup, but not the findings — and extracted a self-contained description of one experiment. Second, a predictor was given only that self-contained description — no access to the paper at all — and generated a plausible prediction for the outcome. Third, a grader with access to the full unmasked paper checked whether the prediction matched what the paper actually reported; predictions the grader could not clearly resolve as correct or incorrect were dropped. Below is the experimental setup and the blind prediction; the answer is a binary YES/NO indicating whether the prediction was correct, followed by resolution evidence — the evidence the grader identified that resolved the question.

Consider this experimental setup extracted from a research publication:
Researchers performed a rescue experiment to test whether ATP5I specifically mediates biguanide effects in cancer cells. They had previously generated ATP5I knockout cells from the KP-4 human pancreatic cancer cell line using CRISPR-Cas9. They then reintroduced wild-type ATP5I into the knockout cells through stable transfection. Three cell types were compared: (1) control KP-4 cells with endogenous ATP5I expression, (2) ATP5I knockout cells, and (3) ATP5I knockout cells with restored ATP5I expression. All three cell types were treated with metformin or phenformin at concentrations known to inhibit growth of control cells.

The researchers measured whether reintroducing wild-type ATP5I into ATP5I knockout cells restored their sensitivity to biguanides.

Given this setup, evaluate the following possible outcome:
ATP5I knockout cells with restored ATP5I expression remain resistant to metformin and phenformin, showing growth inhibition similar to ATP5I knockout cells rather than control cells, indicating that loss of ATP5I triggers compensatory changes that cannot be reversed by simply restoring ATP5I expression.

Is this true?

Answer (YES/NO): NO